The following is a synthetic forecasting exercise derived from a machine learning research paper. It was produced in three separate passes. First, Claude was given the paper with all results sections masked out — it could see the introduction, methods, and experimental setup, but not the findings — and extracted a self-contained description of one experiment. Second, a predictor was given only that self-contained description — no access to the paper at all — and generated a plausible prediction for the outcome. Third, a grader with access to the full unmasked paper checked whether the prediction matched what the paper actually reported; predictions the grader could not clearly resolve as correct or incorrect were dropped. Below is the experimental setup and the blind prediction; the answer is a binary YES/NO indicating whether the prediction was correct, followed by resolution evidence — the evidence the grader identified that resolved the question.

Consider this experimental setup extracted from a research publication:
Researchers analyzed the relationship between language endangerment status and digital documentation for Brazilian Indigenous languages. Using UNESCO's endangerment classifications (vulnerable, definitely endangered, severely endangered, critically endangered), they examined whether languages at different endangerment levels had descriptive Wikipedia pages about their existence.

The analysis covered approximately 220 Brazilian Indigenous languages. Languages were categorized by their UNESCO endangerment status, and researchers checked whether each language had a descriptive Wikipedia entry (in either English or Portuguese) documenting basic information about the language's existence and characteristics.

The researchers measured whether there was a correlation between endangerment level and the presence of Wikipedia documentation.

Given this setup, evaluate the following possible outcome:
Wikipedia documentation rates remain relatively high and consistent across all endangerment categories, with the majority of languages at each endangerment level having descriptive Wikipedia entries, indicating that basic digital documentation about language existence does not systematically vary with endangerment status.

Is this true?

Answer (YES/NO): NO